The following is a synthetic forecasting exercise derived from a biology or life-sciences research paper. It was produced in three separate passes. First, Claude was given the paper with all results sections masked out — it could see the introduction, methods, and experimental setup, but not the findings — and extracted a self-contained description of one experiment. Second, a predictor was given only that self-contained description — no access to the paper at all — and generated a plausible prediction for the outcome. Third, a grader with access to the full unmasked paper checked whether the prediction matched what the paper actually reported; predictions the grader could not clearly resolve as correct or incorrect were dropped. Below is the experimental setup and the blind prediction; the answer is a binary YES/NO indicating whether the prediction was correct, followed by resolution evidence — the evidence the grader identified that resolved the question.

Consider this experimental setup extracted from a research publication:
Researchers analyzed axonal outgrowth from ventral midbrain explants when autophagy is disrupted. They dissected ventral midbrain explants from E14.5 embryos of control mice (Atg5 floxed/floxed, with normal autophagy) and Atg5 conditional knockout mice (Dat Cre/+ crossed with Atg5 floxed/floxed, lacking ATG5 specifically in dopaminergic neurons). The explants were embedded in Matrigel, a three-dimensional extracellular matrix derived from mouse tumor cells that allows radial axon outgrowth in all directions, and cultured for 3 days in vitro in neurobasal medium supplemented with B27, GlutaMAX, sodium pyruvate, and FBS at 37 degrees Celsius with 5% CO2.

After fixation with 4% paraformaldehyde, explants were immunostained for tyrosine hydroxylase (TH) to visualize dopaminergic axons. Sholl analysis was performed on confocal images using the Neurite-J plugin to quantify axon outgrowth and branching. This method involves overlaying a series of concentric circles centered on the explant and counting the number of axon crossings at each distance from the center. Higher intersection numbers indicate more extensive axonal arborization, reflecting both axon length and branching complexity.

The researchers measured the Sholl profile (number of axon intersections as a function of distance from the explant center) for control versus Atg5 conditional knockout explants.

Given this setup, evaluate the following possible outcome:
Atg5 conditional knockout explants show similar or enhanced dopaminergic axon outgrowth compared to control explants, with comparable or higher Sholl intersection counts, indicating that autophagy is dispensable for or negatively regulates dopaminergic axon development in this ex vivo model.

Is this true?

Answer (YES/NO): NO